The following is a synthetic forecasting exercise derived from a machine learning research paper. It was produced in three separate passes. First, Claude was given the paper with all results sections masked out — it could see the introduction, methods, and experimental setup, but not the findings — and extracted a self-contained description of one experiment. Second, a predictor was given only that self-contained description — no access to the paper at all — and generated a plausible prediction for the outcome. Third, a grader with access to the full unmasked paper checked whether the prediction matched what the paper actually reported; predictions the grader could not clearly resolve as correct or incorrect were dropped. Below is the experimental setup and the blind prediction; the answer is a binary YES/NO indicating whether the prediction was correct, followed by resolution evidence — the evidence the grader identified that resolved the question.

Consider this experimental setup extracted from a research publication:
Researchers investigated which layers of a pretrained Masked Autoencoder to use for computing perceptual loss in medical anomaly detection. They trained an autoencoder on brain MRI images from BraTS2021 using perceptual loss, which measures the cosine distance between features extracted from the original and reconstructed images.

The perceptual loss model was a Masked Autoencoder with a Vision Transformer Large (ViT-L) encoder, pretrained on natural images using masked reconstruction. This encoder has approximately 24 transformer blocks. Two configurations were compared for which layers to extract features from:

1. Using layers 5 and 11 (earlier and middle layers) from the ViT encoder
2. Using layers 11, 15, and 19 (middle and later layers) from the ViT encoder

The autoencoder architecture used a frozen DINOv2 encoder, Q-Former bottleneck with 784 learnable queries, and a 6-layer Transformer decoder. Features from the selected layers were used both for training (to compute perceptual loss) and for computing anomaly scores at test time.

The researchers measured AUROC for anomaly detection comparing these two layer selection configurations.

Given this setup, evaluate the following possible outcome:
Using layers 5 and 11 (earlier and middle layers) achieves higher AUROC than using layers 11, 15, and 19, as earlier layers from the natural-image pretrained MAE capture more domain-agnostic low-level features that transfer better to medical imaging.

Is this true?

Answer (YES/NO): NO